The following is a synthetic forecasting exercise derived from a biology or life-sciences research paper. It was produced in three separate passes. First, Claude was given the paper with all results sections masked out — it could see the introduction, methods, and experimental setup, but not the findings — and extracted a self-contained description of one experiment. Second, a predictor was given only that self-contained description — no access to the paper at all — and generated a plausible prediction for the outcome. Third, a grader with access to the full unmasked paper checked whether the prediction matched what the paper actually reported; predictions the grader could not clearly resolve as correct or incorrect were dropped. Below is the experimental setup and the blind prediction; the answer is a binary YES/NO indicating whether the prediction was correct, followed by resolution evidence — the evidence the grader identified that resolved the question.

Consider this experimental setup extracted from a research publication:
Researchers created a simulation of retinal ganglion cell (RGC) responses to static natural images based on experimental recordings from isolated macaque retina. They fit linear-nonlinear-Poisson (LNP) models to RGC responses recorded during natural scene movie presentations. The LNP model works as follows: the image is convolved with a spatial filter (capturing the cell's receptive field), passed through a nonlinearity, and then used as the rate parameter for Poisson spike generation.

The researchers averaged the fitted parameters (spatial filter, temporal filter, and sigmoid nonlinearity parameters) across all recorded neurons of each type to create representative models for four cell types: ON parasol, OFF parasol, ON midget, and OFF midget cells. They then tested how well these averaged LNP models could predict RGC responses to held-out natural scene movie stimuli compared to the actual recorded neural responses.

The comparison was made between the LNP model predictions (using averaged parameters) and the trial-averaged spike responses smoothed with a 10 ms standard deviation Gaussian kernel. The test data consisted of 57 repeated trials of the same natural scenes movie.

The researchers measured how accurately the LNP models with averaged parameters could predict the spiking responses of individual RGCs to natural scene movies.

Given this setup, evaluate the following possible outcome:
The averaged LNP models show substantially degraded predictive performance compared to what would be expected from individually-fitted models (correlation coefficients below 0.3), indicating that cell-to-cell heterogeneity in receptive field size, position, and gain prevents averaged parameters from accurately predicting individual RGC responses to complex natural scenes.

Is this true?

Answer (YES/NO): NO